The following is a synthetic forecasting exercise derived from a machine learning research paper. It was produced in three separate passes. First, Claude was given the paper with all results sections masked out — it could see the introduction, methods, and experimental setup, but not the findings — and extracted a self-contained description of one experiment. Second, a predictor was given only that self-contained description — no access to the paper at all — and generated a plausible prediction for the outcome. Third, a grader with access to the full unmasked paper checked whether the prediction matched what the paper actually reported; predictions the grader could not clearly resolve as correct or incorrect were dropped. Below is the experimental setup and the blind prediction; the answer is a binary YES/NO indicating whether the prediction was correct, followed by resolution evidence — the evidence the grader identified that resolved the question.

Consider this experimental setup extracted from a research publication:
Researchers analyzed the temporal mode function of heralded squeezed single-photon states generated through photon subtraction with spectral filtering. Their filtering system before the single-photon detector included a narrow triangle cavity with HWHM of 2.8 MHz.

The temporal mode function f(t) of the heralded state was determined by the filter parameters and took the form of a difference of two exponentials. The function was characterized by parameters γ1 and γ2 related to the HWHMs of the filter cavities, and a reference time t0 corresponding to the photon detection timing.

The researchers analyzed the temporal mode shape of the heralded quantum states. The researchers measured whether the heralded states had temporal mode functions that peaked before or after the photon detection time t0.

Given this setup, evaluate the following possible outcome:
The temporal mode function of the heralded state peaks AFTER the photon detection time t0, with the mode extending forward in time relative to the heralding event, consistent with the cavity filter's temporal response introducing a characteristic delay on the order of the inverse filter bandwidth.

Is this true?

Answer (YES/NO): NO